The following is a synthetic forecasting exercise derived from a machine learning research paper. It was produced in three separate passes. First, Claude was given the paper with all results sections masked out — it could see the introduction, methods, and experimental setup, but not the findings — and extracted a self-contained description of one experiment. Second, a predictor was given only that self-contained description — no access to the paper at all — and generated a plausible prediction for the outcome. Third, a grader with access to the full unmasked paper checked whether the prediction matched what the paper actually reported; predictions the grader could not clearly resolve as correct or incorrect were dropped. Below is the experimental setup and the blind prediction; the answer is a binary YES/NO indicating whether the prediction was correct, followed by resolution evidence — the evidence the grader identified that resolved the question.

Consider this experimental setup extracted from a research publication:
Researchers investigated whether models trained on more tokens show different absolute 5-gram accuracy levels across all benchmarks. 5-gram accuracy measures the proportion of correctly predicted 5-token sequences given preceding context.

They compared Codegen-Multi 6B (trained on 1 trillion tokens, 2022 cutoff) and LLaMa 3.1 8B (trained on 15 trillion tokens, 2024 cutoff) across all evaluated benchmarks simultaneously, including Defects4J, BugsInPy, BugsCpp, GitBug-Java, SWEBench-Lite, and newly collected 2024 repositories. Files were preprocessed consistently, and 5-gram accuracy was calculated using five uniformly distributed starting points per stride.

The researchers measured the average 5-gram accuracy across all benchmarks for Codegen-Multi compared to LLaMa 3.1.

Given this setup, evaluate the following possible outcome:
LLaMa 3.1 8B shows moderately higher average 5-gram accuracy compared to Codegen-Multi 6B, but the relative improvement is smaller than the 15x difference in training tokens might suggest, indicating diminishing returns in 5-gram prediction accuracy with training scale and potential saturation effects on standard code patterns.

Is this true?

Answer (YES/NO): NO